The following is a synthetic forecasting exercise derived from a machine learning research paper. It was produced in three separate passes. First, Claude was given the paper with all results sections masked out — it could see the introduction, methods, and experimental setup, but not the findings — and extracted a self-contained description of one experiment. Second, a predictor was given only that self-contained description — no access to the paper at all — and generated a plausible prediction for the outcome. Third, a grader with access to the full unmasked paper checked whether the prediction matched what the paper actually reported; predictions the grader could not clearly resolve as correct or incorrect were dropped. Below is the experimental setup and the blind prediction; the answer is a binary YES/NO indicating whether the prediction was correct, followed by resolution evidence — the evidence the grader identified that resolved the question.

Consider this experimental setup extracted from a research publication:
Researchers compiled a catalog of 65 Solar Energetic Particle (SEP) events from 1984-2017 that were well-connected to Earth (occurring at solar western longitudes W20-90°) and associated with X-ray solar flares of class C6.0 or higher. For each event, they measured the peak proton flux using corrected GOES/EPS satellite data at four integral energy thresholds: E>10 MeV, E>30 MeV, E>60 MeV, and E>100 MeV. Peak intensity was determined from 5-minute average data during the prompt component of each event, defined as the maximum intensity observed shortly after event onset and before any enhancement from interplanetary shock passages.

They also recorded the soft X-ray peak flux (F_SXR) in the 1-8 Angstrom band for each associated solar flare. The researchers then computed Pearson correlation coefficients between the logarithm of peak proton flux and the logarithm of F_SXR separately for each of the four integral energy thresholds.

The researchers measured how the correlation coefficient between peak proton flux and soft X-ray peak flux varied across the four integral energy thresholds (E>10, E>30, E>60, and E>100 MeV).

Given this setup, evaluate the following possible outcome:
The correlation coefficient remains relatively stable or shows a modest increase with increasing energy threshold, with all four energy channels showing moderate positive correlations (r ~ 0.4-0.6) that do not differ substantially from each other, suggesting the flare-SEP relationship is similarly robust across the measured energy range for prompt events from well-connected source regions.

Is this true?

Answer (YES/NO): YES